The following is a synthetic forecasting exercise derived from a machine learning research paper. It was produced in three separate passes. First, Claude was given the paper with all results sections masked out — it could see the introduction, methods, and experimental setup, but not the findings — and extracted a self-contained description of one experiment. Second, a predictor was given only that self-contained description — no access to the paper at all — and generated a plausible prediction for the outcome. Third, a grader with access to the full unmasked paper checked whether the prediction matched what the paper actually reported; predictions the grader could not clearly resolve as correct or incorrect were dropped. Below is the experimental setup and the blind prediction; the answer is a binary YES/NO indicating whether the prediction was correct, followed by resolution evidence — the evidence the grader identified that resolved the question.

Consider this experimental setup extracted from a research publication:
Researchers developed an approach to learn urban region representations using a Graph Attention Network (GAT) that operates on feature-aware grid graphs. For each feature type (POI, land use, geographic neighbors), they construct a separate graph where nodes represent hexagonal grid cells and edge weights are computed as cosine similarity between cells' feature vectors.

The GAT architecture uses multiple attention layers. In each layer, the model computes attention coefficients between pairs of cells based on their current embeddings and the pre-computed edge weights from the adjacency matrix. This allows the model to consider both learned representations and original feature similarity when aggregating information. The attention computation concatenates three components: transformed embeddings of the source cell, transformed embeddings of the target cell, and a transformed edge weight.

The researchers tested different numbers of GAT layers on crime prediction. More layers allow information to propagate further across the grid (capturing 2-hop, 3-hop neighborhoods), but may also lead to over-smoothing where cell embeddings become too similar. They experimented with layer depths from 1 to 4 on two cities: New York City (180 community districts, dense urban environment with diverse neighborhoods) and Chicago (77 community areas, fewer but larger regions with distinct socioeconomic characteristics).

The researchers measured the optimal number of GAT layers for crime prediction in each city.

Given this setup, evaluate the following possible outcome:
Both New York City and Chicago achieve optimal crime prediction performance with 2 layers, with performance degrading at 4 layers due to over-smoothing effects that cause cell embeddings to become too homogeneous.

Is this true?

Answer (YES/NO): NO